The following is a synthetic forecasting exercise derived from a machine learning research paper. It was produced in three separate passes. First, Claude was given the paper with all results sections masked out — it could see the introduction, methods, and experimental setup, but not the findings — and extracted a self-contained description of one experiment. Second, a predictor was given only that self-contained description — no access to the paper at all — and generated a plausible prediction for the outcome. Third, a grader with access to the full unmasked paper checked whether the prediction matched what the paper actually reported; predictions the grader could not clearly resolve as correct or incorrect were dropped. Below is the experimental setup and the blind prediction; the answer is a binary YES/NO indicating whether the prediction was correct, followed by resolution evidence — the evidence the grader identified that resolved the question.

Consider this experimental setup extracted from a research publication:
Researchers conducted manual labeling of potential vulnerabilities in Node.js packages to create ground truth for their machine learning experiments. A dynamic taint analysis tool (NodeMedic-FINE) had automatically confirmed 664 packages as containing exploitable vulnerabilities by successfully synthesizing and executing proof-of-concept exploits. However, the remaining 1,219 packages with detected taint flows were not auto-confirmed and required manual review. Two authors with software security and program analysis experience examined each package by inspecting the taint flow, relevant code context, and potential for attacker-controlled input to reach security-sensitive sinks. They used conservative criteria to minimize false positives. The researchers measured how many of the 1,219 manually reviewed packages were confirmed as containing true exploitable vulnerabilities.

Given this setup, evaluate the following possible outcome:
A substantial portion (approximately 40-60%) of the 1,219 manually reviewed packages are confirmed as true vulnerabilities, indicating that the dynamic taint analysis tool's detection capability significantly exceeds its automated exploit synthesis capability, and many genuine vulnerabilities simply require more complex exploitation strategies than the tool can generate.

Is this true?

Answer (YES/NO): YES